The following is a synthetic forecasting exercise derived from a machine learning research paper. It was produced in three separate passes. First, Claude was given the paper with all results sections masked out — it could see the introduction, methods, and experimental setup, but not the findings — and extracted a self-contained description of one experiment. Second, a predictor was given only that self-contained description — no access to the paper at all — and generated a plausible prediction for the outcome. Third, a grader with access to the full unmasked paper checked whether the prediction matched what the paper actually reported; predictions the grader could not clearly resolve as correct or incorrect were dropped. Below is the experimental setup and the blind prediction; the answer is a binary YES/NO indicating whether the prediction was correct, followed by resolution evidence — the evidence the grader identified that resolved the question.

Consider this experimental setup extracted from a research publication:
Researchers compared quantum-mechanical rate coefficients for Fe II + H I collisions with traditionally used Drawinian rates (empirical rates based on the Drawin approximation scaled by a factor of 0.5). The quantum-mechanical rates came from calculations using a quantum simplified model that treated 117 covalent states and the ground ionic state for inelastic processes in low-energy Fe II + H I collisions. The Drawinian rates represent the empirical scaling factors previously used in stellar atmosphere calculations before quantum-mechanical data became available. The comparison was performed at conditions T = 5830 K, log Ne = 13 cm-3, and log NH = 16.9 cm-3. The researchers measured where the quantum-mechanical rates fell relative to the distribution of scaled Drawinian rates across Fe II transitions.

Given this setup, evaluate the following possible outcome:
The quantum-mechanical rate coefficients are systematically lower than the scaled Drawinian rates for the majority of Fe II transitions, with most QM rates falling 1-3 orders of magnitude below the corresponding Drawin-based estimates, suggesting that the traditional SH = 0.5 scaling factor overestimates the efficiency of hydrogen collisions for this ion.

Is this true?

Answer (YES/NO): NO